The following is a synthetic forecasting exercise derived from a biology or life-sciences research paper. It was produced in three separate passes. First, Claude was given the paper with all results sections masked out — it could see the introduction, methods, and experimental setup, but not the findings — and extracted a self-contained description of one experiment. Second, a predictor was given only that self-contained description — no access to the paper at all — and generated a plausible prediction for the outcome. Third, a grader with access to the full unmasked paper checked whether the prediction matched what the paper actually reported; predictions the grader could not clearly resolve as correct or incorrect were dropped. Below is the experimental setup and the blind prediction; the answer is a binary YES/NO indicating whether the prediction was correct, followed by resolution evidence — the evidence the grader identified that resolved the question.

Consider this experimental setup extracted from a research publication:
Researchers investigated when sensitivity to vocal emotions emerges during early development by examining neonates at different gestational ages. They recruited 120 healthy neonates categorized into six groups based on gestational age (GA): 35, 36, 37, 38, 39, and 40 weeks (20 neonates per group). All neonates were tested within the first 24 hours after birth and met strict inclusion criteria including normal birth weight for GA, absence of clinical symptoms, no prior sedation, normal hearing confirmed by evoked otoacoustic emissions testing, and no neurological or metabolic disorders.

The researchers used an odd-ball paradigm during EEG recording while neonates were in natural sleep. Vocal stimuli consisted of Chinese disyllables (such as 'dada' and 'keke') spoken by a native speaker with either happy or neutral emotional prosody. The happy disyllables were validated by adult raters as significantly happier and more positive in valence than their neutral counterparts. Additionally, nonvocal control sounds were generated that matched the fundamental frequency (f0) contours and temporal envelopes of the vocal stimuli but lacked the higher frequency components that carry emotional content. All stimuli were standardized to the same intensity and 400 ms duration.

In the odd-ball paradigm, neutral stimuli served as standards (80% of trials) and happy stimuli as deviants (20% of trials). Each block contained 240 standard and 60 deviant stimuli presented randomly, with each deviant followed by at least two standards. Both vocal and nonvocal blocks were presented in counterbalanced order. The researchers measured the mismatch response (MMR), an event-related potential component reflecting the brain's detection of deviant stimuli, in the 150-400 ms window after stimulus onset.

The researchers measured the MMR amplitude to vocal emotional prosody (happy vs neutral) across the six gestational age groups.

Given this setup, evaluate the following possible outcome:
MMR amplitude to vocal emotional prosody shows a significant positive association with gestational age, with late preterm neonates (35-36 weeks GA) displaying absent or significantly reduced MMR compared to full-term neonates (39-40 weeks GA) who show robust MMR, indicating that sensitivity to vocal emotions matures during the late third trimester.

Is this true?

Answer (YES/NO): NO